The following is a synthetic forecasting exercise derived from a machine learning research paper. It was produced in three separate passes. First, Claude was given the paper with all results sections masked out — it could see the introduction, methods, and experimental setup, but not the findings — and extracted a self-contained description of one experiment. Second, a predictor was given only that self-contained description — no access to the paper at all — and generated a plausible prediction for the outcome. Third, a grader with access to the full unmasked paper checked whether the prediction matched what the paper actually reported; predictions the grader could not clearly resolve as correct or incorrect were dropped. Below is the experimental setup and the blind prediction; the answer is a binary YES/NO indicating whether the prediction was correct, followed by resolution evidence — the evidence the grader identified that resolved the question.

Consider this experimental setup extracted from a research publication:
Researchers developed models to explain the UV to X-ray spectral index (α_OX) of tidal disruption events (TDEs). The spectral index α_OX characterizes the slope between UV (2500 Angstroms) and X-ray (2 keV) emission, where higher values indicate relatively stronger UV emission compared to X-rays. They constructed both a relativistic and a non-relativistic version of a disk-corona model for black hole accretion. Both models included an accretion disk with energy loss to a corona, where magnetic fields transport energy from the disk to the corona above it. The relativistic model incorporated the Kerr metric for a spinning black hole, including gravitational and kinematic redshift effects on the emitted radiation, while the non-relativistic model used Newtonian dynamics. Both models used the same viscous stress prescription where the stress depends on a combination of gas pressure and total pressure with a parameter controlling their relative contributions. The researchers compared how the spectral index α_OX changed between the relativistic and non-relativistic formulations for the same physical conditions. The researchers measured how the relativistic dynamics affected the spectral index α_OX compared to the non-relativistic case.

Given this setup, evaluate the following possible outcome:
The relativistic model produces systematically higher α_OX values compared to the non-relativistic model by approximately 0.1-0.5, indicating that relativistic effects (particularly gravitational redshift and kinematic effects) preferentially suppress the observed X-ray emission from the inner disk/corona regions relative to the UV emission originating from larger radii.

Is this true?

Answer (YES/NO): NO